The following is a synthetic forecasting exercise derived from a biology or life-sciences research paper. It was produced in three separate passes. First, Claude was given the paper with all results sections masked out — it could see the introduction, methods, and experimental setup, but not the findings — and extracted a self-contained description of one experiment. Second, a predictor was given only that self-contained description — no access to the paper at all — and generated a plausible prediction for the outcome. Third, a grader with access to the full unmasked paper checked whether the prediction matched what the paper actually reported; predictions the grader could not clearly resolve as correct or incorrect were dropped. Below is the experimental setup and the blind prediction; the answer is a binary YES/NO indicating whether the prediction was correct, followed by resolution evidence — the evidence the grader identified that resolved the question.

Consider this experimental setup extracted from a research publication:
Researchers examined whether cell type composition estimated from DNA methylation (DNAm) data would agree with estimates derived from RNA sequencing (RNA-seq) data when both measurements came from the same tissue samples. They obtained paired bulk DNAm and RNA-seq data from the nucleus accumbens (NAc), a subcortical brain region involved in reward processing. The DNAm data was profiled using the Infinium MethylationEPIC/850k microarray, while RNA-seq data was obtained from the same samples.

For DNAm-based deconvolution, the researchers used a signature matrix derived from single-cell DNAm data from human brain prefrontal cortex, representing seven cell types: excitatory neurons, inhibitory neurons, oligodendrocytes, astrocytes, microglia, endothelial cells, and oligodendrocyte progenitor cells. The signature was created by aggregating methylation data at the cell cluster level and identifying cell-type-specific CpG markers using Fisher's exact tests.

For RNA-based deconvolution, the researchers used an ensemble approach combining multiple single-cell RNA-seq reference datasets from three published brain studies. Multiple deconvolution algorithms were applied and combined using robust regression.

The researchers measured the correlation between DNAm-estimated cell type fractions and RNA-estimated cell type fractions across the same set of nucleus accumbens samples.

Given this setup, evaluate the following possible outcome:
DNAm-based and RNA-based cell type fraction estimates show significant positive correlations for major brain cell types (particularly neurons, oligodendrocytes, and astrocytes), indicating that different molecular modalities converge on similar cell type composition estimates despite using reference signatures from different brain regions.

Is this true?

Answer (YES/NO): YES